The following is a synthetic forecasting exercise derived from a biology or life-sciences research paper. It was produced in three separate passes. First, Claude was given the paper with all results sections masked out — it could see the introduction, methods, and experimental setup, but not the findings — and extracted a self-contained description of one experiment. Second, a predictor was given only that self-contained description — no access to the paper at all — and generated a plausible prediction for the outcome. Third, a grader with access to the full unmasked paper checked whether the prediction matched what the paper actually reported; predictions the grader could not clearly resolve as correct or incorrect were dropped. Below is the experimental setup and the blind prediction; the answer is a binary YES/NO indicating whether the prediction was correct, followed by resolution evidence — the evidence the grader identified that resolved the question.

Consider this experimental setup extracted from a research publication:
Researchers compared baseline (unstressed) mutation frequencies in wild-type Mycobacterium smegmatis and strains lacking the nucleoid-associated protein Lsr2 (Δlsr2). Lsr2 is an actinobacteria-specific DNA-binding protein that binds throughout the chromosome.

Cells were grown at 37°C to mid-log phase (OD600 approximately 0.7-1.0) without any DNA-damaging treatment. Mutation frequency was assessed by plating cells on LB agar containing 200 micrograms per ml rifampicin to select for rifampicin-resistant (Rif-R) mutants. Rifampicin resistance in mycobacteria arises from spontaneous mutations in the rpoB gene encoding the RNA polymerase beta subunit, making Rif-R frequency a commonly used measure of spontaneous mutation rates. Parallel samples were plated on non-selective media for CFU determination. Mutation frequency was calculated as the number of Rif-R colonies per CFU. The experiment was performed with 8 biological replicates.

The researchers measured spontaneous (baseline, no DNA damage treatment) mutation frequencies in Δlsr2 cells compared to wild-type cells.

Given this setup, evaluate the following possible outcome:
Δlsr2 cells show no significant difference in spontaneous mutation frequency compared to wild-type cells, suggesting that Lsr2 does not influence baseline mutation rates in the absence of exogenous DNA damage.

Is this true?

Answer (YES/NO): NO